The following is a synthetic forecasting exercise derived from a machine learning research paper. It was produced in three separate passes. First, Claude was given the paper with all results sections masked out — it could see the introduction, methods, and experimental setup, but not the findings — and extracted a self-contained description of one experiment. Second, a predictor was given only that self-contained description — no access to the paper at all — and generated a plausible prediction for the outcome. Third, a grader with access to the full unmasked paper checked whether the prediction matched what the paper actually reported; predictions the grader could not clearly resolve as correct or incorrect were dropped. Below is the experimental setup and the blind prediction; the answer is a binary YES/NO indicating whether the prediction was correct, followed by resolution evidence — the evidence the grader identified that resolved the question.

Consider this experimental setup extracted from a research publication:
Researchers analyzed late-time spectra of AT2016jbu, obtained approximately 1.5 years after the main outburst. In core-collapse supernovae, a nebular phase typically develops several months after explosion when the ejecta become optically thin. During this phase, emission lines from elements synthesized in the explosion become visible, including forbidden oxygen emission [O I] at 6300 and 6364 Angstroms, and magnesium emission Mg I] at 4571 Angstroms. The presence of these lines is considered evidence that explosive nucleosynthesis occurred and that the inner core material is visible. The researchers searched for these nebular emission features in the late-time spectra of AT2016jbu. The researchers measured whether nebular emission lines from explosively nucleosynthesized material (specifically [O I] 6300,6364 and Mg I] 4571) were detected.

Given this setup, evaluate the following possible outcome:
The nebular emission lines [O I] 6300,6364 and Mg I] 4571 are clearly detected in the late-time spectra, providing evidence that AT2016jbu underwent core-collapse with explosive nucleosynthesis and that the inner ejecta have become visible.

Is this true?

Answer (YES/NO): NO